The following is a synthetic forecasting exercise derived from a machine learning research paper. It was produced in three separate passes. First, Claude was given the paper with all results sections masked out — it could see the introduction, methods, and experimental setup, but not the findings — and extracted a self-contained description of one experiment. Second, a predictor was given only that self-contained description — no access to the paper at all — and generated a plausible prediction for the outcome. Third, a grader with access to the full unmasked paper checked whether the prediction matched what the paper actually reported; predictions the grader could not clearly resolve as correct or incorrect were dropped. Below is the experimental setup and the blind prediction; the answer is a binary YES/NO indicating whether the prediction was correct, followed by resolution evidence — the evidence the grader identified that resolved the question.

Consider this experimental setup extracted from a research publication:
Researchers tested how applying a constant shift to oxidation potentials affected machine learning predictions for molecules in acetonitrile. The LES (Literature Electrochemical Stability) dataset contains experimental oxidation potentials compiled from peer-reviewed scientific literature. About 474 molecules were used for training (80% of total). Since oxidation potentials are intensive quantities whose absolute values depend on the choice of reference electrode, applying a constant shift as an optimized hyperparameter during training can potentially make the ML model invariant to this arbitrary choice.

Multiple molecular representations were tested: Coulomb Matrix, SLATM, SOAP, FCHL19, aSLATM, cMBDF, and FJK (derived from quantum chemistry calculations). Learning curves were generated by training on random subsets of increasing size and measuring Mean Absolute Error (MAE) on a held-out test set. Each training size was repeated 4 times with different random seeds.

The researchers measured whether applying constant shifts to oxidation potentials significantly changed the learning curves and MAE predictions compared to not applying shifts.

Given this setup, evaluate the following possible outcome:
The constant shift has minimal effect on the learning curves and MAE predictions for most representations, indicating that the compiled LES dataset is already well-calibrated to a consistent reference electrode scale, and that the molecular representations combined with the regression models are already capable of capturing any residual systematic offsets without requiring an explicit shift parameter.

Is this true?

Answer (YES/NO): YES